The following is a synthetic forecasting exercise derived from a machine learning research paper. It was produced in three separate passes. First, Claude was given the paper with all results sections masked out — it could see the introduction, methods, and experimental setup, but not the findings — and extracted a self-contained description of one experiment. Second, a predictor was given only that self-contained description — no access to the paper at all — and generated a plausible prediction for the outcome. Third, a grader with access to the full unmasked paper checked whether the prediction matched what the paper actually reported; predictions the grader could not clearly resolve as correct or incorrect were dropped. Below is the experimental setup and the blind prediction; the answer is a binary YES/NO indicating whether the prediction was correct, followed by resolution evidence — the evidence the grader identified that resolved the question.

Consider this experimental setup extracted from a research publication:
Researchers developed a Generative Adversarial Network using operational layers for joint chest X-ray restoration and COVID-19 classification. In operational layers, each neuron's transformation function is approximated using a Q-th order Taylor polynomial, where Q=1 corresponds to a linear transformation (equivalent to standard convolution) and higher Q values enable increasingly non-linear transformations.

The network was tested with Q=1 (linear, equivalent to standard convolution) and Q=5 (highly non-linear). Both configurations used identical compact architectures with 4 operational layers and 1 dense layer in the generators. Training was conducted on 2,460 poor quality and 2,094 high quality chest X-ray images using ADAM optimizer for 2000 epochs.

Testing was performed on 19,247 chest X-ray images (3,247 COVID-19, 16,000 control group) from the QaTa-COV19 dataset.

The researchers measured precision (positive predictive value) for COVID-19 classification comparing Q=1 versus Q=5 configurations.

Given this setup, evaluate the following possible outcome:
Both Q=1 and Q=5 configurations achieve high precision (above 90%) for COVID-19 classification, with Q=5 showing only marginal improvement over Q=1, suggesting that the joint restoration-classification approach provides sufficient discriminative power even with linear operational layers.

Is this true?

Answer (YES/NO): NO